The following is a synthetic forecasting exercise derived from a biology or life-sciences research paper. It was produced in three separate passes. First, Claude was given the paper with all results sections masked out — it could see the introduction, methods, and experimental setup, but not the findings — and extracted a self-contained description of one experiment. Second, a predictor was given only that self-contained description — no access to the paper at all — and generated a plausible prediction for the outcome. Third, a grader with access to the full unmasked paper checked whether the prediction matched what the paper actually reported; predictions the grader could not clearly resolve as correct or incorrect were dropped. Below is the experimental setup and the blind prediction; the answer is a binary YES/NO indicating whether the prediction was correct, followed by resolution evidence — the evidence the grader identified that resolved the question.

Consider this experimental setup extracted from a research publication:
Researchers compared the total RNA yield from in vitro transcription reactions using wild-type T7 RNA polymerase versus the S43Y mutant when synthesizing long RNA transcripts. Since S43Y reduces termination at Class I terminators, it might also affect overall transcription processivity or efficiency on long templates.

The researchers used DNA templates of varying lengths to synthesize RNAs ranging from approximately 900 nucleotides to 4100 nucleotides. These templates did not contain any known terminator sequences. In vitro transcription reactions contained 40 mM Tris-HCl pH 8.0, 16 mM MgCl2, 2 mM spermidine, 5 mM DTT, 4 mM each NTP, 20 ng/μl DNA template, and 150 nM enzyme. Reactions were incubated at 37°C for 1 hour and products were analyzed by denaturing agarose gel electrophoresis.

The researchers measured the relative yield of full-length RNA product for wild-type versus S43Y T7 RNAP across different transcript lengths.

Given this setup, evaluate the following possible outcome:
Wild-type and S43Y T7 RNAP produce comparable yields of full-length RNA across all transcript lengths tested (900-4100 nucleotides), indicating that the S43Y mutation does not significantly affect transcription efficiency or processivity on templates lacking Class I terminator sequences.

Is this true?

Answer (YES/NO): YES